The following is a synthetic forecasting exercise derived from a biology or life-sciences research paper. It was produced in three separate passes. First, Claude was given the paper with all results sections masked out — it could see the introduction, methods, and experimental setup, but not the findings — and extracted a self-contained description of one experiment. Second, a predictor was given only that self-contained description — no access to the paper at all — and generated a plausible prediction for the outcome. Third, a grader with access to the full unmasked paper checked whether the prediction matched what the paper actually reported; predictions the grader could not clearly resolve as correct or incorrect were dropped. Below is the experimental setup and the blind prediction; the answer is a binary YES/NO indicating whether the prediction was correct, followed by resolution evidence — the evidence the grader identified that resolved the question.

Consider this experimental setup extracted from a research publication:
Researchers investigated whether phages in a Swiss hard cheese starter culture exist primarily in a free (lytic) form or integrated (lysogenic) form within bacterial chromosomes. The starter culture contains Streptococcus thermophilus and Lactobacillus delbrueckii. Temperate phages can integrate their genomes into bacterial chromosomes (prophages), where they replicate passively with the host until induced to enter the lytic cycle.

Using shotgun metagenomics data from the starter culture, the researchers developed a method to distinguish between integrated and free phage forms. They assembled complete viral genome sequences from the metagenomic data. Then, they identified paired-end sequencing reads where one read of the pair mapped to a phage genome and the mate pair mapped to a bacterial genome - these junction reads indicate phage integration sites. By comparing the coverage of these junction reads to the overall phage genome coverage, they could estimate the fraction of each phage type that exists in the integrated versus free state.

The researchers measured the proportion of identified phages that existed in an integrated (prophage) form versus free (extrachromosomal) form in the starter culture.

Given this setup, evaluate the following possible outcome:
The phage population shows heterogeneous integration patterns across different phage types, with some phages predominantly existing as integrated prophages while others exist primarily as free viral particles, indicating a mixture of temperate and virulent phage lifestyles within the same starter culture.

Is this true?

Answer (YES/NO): NO